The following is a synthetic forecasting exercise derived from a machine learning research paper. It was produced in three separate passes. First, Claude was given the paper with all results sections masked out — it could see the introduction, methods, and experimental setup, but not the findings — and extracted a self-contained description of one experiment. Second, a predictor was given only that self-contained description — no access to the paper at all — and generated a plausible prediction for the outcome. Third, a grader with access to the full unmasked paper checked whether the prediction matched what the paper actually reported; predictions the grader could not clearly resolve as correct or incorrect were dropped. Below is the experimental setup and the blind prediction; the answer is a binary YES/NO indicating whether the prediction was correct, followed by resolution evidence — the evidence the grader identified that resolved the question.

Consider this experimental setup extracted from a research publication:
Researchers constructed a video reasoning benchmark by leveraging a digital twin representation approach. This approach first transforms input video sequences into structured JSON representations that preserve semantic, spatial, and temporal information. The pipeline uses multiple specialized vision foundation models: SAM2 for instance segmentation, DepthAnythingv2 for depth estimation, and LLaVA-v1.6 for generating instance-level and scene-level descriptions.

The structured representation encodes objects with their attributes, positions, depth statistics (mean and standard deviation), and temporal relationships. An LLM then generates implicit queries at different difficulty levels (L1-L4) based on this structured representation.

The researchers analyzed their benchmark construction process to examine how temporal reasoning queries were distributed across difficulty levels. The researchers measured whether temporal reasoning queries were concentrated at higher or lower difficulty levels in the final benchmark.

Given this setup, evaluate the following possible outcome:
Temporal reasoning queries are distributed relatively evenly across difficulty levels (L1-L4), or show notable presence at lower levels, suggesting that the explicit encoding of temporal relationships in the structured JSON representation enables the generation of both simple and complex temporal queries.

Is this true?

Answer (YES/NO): NO